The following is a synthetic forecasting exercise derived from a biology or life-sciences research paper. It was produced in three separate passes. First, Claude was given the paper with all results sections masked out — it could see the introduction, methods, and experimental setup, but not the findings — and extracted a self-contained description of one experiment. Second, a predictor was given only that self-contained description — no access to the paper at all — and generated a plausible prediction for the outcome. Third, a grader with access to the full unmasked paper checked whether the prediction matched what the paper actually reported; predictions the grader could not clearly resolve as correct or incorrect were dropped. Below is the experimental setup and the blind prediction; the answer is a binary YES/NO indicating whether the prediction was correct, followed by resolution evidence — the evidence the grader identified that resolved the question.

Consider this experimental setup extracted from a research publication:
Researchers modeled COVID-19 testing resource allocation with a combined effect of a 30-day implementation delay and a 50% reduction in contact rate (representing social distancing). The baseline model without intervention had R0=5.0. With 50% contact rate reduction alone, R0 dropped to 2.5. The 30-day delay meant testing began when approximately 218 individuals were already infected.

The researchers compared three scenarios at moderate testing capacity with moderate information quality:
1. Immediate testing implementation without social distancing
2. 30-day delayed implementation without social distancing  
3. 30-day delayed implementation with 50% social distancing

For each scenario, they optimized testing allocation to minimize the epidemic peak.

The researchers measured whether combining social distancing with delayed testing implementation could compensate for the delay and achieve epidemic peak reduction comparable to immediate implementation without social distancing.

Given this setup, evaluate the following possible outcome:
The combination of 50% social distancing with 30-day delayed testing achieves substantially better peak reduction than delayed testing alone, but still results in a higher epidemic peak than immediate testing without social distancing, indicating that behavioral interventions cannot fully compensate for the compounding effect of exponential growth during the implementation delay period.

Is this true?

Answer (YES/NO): YES